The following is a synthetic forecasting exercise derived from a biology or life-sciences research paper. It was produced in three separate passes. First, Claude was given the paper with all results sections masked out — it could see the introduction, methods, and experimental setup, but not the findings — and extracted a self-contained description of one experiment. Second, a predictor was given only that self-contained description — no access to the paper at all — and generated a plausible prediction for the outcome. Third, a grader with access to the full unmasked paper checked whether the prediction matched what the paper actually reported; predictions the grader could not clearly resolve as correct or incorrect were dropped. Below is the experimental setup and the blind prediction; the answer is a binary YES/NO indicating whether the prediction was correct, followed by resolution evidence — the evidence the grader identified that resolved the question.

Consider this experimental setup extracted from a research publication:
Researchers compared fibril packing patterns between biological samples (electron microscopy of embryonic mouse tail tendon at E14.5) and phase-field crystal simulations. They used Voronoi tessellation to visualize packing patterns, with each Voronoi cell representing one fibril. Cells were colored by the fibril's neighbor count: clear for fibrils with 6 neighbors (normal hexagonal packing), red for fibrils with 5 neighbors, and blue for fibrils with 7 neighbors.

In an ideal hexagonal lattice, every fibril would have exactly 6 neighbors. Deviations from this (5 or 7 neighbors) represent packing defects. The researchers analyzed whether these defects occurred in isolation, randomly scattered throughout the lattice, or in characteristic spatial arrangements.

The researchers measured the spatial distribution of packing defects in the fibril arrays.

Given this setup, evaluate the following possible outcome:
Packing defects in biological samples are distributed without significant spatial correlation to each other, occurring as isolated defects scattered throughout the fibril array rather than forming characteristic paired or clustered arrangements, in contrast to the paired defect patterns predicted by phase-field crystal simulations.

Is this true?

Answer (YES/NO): NO